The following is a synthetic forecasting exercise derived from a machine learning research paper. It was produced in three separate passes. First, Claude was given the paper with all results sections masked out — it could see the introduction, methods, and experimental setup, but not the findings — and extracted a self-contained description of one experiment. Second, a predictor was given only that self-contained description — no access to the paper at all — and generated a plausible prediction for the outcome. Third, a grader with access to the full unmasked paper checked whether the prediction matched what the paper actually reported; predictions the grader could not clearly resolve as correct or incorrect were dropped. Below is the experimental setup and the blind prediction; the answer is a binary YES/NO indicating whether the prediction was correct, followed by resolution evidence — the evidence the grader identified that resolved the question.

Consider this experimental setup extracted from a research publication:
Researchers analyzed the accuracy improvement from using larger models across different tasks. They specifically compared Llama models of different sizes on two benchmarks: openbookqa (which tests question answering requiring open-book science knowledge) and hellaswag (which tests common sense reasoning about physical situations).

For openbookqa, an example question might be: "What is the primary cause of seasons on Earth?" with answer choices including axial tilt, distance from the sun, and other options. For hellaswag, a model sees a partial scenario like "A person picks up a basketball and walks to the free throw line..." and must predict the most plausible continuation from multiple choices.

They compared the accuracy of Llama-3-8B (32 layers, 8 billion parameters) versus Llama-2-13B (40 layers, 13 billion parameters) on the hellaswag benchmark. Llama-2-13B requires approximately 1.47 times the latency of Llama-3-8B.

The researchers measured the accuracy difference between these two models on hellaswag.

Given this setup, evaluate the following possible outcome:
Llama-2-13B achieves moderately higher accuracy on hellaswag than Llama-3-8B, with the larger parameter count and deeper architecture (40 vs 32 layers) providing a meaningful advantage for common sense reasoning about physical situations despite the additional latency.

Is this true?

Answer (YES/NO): NO